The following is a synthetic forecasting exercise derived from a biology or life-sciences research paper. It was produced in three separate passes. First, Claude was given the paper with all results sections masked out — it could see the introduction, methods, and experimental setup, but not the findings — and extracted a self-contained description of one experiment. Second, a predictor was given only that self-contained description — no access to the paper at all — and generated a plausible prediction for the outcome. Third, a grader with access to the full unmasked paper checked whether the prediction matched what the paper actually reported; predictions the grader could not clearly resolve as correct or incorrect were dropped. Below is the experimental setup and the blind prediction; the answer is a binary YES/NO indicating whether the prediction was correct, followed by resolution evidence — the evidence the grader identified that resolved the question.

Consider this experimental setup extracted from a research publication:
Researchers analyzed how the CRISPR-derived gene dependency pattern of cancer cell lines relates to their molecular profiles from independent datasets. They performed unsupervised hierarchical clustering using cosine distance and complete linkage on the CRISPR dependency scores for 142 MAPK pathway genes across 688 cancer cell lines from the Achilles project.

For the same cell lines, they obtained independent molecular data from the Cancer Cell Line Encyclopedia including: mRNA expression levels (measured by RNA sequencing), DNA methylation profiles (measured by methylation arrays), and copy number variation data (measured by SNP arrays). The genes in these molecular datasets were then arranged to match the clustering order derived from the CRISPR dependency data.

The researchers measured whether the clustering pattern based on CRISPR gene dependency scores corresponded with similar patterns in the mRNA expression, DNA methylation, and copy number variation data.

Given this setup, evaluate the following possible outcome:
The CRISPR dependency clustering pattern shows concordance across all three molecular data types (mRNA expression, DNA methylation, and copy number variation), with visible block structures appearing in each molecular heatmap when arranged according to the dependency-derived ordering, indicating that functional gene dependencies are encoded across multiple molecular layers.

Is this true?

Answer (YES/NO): NO